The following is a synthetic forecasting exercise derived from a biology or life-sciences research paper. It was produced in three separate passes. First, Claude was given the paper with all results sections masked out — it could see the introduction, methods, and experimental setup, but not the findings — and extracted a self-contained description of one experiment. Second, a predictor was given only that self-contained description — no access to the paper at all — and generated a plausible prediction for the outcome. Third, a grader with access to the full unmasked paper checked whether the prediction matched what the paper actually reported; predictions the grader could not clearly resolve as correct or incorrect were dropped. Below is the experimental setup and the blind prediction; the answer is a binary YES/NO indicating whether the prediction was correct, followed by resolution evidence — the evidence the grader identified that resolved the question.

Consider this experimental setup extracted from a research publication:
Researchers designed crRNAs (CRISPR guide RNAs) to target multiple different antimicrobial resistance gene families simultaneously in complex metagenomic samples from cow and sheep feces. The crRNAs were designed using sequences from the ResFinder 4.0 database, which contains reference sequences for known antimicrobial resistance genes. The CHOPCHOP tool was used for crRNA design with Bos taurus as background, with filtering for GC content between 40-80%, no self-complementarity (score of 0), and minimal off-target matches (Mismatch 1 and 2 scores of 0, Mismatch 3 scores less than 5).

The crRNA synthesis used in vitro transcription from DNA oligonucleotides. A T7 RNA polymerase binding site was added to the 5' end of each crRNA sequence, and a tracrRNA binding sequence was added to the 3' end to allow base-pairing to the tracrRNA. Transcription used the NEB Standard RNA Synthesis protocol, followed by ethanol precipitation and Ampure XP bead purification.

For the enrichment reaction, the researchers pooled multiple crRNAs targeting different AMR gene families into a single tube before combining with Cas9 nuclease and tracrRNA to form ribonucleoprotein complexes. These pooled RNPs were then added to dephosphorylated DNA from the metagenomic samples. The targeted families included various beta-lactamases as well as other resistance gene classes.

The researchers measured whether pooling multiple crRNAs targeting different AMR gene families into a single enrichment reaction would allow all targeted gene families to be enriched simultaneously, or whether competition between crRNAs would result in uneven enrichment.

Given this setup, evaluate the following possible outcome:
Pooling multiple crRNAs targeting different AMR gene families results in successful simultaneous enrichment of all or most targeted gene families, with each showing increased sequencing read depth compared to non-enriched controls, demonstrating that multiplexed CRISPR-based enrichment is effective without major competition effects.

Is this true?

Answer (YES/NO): NO